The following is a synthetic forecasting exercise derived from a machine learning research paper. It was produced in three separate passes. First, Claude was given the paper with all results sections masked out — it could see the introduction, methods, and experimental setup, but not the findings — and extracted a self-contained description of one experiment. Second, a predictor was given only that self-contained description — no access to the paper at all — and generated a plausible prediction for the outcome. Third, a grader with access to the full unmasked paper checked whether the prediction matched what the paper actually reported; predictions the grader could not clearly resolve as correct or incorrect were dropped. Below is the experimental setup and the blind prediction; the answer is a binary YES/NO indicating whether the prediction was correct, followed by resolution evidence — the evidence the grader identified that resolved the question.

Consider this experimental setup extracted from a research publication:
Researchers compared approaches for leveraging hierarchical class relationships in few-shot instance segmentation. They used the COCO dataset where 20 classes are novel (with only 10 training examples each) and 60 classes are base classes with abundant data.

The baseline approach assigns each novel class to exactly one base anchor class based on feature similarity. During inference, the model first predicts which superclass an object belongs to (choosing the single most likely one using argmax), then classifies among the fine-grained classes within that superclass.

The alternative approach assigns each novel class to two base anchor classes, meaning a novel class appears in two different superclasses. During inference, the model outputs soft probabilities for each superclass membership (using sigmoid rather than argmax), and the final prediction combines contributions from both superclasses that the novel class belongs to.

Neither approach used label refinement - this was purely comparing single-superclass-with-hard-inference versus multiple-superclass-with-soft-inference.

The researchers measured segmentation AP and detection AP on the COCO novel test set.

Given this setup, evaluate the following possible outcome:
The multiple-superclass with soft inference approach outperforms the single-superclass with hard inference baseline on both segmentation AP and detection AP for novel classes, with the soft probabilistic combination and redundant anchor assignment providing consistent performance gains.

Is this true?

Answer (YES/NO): YES